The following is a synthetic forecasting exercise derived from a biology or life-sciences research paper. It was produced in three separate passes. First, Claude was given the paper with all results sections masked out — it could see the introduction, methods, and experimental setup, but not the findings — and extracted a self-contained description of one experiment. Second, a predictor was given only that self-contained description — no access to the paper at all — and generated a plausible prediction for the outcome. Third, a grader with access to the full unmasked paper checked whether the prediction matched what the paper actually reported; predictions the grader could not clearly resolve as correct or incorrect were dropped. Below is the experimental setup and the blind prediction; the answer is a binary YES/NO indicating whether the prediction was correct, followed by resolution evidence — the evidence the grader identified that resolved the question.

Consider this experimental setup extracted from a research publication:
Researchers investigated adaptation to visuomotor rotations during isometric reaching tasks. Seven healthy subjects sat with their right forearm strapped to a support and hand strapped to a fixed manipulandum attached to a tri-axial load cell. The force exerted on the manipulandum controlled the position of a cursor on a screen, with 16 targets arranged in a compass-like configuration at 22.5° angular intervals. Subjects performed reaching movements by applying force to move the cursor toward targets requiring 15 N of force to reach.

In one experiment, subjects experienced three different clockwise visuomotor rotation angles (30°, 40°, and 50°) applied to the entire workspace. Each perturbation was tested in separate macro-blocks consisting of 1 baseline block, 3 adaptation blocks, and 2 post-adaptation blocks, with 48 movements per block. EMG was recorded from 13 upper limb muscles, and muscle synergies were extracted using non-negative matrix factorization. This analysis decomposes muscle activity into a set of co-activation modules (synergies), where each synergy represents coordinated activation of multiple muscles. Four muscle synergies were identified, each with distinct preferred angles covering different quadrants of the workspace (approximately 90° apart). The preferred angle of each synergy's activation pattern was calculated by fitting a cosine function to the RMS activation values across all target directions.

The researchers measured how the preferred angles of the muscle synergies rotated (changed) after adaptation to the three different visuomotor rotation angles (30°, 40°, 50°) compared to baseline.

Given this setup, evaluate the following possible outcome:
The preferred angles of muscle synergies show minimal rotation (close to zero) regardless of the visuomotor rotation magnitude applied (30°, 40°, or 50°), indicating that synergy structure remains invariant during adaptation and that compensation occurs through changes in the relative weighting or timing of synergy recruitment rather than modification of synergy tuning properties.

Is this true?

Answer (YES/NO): NO